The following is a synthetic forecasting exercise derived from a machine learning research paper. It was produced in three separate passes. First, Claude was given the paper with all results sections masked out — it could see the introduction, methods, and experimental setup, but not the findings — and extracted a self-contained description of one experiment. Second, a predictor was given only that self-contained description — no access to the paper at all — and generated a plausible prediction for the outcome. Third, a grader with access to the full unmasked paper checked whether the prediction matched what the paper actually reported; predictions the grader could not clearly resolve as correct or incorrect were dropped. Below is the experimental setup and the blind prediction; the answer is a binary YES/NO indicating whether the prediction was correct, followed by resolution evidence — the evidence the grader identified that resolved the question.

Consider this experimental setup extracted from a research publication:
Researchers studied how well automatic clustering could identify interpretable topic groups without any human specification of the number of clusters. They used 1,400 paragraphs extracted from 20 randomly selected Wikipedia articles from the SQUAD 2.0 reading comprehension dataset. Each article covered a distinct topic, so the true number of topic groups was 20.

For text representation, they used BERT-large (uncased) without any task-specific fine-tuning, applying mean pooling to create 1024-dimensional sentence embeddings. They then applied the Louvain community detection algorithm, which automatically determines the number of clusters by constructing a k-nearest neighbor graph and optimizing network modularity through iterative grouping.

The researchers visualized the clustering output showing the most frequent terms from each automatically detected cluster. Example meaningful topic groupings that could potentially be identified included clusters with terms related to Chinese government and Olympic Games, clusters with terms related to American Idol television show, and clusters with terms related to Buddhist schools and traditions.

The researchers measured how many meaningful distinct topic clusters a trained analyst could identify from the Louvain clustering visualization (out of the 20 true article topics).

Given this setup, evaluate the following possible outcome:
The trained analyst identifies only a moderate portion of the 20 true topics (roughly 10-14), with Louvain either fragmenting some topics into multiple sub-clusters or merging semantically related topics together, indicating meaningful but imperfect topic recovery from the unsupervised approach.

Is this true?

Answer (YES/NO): NO